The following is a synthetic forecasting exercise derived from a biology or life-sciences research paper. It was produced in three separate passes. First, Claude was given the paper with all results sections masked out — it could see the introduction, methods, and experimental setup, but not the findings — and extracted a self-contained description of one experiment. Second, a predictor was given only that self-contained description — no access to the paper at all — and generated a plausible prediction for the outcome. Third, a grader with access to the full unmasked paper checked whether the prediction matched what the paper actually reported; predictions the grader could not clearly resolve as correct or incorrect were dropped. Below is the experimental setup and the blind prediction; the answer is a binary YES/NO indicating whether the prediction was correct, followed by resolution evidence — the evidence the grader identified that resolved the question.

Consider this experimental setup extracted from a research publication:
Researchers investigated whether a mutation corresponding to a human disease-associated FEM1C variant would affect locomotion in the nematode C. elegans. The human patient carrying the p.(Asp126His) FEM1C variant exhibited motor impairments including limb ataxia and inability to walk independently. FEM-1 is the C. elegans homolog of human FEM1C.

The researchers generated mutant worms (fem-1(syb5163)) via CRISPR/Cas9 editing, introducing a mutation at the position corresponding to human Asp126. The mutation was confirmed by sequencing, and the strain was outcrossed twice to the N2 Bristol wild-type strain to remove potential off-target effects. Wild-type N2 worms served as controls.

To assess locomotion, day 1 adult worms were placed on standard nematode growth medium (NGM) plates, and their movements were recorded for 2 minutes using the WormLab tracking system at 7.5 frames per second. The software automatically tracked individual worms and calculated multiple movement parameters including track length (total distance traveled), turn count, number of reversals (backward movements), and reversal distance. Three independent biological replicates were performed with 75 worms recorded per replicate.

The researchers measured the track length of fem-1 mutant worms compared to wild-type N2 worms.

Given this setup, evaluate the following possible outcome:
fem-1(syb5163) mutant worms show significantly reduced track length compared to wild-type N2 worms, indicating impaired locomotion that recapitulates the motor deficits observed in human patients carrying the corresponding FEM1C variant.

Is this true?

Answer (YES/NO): YES